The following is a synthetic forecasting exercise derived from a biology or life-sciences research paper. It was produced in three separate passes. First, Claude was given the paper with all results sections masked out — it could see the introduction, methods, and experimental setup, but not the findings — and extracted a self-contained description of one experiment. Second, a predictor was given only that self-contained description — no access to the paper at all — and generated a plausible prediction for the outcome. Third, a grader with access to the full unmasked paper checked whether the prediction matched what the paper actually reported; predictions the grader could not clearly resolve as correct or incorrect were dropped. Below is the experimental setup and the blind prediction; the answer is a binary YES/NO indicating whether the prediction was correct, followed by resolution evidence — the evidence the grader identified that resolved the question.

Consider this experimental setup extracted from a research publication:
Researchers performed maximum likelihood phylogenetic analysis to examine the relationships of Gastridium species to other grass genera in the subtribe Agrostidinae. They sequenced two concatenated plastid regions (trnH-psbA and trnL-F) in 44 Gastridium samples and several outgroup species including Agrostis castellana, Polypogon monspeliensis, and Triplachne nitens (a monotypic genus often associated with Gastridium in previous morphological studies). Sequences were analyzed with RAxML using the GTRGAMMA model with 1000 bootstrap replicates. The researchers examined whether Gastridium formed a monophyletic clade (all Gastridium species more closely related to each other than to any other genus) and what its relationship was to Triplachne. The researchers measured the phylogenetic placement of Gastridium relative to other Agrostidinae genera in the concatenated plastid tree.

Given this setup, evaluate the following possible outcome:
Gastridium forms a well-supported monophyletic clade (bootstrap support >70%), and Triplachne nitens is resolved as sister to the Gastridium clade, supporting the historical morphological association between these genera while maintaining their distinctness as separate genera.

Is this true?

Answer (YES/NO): NO